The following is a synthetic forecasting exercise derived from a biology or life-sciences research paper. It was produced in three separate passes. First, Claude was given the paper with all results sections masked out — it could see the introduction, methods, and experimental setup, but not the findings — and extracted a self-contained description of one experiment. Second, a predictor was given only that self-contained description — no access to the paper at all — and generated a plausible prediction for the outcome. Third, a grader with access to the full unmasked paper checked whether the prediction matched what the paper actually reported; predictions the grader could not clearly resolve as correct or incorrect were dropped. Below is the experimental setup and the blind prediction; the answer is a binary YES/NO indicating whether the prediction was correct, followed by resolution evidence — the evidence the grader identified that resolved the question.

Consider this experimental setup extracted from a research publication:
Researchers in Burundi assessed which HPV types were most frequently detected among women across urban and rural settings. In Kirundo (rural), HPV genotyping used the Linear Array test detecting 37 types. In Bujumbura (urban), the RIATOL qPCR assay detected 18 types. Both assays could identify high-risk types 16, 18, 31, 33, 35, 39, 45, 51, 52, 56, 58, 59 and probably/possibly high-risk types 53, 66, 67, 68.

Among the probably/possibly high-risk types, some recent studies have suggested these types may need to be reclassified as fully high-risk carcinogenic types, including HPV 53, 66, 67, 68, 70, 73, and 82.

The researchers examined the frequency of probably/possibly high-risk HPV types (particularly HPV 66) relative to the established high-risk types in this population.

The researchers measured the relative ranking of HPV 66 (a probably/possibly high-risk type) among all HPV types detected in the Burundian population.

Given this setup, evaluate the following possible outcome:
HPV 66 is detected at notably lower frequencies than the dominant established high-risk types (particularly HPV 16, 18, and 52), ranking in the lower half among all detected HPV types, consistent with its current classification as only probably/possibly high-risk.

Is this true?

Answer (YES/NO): NO